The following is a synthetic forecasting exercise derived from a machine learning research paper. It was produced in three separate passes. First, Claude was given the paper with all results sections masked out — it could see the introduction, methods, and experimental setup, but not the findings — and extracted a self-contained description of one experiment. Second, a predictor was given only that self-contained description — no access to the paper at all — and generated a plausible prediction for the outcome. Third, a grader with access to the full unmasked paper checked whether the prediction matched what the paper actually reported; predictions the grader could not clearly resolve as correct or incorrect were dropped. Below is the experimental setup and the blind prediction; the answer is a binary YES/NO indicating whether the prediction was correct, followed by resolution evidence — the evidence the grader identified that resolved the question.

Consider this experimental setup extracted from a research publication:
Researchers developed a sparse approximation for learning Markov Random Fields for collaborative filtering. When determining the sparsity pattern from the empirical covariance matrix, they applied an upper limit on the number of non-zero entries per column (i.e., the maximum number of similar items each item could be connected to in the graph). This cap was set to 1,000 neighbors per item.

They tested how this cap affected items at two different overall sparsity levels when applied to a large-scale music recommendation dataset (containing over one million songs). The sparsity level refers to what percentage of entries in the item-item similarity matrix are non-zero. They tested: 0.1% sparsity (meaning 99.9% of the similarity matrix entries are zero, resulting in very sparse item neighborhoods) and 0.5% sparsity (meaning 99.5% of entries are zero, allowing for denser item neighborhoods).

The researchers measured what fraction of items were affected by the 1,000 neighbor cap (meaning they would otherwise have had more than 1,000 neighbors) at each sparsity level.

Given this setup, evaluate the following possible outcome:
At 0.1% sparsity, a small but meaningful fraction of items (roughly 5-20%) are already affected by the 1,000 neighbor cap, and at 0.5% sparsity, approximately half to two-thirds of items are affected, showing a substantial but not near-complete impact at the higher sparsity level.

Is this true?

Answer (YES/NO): NO